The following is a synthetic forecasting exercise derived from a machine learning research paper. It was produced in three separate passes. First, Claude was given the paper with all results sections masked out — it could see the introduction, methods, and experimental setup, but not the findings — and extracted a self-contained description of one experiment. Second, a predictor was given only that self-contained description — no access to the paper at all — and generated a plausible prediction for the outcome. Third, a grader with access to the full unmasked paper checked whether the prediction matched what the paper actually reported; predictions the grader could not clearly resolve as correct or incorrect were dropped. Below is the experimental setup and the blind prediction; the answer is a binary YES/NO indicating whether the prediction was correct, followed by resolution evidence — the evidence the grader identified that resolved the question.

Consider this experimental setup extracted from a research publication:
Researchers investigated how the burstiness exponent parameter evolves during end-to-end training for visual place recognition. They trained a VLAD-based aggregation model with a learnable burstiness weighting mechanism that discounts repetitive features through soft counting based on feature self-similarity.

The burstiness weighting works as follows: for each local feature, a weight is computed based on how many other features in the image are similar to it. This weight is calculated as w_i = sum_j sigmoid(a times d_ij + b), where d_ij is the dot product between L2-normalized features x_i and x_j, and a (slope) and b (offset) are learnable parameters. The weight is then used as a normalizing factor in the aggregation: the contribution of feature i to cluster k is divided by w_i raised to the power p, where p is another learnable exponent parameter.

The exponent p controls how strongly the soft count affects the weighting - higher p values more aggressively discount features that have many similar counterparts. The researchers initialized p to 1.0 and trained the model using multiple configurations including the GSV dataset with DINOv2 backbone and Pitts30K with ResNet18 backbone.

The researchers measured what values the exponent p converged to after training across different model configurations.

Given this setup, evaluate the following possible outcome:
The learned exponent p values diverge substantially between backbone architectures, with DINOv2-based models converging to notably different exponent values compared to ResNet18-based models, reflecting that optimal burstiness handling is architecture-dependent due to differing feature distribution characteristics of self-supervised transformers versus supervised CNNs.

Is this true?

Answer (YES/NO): NO